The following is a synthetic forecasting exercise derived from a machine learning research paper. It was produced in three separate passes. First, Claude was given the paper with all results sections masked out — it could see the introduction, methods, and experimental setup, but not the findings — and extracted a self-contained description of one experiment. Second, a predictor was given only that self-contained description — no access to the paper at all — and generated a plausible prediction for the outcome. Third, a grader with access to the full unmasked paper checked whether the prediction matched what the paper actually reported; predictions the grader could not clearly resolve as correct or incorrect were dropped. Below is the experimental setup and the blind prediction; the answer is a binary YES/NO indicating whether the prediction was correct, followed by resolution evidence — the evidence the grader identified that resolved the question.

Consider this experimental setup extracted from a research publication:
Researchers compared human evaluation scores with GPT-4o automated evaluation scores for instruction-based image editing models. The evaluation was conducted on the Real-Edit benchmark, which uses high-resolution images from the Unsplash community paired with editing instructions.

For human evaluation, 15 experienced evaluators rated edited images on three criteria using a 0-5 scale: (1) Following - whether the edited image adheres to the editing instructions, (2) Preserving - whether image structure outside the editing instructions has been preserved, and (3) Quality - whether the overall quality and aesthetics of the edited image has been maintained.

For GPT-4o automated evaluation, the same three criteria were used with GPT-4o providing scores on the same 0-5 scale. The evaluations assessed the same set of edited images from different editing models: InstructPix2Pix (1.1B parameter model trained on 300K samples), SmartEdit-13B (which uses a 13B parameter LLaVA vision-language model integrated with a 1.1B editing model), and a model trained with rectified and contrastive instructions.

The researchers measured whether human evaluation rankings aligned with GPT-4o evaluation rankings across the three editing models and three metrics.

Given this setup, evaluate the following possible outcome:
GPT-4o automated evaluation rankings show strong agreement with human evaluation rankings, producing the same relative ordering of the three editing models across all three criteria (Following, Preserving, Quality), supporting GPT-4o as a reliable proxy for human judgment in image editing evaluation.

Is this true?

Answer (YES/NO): NO